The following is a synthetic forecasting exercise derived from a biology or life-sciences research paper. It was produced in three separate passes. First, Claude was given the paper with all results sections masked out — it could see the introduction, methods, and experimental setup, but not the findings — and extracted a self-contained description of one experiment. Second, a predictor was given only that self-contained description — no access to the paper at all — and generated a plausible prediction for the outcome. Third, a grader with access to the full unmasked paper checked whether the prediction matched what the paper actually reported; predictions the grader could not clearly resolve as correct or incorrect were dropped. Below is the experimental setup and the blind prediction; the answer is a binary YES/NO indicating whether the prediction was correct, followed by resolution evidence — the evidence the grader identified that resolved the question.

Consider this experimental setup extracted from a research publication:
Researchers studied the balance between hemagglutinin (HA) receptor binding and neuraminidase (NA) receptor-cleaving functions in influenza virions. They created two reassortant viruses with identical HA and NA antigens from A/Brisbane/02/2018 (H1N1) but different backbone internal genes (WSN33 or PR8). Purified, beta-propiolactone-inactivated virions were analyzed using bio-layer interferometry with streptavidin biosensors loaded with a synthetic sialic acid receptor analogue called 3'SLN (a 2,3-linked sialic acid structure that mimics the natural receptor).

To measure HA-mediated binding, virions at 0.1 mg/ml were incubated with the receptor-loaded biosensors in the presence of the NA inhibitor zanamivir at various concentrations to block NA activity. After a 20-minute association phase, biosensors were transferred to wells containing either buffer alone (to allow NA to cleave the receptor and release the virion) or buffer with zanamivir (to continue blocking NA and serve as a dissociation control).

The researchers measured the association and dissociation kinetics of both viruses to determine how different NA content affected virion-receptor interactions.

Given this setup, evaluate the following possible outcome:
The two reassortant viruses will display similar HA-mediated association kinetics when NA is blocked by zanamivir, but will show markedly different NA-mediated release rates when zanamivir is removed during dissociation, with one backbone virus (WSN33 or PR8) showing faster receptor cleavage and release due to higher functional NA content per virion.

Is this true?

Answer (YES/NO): YES